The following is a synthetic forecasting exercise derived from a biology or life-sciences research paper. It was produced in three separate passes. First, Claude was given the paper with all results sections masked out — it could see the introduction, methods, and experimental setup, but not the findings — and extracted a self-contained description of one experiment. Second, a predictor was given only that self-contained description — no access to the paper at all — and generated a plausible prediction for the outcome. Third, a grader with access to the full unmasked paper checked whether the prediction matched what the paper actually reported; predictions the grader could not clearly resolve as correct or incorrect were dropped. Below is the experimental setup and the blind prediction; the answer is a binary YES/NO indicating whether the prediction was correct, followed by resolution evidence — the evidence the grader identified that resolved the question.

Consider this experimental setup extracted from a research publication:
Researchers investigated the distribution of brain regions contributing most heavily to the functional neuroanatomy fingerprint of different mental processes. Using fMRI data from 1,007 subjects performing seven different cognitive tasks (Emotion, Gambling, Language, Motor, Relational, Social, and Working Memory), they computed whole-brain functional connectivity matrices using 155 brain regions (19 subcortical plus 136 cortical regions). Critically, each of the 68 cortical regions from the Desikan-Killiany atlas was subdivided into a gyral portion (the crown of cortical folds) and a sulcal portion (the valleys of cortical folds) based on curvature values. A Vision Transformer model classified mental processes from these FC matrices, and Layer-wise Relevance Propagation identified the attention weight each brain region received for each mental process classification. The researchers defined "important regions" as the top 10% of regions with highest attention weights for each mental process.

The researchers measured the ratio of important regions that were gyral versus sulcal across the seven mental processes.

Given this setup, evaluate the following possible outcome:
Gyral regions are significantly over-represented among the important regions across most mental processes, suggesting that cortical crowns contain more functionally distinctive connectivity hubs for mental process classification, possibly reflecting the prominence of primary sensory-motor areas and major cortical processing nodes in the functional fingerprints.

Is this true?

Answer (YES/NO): NO